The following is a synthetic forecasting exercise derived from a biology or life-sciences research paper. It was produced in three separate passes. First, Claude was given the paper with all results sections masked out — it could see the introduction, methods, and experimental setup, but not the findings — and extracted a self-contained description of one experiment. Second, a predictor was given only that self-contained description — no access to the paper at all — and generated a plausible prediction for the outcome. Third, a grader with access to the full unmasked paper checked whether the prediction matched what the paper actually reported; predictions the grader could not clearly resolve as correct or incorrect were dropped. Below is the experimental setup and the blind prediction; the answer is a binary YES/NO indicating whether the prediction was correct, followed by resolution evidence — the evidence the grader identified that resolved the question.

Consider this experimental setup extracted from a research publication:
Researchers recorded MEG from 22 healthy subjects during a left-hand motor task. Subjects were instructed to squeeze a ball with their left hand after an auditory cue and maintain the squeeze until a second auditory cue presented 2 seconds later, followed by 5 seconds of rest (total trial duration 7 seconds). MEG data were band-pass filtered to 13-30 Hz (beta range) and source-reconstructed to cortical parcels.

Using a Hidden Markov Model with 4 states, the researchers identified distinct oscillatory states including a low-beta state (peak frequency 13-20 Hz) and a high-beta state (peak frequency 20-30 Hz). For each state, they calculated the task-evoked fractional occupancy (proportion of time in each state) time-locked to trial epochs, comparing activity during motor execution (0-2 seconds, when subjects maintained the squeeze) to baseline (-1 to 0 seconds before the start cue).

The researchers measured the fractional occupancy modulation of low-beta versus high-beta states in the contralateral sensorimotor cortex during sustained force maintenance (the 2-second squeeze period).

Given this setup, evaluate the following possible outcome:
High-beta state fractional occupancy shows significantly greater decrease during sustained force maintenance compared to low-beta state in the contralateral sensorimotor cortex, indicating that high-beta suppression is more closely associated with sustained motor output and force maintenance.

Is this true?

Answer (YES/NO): NO